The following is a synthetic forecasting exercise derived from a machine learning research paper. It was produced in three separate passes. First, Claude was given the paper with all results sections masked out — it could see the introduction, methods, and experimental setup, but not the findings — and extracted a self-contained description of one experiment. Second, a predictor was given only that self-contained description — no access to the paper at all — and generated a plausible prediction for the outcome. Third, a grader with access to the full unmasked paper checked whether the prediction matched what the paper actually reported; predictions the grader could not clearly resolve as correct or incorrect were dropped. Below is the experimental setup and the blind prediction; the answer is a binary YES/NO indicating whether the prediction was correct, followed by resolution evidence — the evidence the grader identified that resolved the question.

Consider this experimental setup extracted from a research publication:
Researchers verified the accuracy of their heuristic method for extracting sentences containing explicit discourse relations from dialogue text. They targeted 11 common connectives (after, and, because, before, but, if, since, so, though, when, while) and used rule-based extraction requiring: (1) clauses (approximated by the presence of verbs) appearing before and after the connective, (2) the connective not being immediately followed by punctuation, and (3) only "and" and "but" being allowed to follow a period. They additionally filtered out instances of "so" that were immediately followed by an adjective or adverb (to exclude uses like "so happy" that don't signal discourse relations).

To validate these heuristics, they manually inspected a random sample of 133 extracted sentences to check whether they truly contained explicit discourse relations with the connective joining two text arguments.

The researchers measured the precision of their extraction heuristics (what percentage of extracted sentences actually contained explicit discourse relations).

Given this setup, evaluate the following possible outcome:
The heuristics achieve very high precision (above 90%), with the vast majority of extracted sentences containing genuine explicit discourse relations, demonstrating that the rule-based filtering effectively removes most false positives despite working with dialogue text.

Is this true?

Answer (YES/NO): YES